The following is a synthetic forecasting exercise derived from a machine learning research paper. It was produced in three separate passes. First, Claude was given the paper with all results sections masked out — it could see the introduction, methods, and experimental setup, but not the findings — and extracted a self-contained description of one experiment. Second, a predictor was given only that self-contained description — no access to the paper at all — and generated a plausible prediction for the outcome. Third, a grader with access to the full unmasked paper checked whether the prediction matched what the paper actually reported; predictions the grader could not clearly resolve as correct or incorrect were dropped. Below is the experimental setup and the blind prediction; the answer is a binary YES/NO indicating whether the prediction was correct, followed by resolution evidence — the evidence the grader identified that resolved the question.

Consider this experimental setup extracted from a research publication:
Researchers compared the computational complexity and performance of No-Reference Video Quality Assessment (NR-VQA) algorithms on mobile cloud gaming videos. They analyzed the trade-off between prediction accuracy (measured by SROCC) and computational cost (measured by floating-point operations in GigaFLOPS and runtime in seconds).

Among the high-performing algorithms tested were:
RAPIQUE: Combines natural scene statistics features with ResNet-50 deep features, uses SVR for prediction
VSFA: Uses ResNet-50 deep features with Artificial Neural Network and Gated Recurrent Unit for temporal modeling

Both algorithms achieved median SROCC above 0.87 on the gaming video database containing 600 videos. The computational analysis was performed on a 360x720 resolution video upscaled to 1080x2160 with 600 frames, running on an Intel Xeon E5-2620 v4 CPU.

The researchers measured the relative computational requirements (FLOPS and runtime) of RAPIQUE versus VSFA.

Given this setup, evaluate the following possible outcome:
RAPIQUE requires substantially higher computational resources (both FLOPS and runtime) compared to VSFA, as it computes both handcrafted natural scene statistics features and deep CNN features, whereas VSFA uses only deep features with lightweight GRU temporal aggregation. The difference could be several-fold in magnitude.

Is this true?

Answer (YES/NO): NO